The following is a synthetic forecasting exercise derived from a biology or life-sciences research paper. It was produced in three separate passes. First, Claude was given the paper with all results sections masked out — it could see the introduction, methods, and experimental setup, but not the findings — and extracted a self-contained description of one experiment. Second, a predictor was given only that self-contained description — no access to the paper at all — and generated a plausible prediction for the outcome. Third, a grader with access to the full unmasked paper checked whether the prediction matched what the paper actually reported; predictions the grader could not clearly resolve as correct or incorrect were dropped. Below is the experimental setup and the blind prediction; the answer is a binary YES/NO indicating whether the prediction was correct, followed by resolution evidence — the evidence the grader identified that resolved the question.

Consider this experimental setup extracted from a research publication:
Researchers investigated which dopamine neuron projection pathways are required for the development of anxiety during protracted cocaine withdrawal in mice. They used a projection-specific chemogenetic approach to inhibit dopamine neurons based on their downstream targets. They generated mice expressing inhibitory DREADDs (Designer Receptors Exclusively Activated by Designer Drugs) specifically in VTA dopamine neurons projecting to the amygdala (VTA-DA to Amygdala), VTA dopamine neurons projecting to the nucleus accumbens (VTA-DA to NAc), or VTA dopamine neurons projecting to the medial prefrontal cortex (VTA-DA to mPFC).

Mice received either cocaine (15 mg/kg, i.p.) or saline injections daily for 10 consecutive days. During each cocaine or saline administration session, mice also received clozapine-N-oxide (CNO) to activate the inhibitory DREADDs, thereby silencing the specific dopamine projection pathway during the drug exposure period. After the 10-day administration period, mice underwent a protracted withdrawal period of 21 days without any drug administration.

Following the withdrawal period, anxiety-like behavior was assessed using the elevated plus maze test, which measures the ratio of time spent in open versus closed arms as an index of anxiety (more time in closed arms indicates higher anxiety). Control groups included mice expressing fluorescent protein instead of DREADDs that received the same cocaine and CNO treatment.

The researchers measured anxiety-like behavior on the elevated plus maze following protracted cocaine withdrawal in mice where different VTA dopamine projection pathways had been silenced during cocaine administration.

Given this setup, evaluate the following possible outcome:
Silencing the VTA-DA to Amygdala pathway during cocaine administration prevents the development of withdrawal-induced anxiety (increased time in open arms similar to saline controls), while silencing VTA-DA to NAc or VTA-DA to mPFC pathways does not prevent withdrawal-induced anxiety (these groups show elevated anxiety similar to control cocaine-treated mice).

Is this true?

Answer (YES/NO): YES